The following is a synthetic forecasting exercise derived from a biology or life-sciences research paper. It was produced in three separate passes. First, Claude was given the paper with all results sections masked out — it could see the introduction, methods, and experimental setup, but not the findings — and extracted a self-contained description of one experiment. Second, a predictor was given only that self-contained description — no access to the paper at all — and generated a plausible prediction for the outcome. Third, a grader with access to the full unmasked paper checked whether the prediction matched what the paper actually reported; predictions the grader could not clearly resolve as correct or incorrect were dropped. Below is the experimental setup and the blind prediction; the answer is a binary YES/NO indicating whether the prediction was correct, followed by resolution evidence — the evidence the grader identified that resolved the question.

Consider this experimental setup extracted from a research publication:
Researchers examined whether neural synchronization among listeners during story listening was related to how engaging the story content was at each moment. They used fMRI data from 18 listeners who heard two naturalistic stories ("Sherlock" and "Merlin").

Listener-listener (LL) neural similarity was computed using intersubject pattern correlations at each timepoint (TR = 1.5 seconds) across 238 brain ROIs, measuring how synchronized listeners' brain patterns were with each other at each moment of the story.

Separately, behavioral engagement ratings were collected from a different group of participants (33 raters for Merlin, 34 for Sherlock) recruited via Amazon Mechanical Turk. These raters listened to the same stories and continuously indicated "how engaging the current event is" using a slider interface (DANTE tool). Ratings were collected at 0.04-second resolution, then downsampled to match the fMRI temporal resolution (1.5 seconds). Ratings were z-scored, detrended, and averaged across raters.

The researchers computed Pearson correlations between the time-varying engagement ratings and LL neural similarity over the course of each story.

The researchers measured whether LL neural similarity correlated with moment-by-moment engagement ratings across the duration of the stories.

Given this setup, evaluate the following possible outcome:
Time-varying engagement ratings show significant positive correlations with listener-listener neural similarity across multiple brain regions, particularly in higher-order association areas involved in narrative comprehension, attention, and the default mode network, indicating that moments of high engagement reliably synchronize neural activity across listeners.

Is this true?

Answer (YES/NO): YES